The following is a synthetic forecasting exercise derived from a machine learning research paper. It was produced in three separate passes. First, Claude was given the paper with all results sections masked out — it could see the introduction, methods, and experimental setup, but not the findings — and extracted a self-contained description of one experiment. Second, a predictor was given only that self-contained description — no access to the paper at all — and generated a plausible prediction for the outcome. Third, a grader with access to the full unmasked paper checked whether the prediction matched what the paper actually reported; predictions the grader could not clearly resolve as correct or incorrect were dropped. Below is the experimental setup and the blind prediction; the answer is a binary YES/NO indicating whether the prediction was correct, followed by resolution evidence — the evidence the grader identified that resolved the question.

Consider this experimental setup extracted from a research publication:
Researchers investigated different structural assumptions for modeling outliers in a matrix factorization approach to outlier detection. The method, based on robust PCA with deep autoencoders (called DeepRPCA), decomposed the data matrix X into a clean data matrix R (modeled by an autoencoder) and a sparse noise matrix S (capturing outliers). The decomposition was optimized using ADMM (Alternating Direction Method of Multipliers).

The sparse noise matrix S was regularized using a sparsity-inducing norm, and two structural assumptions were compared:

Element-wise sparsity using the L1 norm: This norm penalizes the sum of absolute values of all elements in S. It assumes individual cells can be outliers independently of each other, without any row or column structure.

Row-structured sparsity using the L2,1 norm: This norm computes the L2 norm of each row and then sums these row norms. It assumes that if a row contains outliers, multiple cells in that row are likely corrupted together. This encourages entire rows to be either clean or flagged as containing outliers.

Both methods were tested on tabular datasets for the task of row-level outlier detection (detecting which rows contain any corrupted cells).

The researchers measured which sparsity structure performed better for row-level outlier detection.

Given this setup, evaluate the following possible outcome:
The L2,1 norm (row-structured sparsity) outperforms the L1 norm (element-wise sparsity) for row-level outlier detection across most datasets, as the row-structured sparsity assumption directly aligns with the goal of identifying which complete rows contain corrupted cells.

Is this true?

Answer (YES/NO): YES